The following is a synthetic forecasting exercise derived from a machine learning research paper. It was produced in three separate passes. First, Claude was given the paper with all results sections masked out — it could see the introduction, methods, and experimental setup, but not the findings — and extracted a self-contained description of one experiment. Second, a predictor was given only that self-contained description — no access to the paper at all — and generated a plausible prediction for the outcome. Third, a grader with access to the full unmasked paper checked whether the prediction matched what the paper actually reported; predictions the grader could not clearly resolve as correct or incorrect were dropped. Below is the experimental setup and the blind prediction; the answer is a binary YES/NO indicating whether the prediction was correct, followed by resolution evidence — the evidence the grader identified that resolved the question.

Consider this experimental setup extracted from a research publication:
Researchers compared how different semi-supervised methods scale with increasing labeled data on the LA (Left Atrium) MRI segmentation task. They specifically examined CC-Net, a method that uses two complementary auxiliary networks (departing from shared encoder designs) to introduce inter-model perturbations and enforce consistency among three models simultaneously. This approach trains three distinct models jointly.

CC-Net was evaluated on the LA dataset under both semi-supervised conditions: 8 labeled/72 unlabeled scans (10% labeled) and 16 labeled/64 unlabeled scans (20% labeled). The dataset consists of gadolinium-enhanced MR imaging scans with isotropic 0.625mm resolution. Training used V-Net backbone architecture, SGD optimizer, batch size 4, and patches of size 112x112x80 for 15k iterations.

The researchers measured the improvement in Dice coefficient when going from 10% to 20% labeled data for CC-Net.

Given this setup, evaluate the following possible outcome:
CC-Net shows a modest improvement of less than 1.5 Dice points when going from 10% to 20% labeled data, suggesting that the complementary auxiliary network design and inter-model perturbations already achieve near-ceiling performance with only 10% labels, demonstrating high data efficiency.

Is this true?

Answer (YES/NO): NO